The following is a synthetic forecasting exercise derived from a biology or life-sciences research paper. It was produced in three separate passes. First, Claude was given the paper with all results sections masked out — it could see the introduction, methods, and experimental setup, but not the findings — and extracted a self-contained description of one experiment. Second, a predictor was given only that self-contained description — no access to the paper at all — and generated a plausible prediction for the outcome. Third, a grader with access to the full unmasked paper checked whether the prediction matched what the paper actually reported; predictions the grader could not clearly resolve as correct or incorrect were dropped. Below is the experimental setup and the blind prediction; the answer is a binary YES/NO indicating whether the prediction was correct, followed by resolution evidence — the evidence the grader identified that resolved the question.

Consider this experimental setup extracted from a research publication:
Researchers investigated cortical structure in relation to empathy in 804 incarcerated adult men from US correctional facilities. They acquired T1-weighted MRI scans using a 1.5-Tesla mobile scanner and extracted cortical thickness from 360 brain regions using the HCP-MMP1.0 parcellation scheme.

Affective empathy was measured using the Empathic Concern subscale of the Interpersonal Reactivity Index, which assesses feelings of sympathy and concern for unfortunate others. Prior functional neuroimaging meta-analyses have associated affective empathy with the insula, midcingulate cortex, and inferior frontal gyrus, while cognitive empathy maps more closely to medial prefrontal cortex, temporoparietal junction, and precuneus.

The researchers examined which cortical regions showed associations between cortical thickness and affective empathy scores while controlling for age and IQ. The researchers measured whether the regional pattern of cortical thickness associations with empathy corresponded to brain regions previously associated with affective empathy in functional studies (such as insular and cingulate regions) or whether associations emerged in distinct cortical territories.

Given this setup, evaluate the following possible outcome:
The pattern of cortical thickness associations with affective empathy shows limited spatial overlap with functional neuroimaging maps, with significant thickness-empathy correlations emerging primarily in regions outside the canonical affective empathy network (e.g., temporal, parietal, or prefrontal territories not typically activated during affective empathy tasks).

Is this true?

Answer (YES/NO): NO